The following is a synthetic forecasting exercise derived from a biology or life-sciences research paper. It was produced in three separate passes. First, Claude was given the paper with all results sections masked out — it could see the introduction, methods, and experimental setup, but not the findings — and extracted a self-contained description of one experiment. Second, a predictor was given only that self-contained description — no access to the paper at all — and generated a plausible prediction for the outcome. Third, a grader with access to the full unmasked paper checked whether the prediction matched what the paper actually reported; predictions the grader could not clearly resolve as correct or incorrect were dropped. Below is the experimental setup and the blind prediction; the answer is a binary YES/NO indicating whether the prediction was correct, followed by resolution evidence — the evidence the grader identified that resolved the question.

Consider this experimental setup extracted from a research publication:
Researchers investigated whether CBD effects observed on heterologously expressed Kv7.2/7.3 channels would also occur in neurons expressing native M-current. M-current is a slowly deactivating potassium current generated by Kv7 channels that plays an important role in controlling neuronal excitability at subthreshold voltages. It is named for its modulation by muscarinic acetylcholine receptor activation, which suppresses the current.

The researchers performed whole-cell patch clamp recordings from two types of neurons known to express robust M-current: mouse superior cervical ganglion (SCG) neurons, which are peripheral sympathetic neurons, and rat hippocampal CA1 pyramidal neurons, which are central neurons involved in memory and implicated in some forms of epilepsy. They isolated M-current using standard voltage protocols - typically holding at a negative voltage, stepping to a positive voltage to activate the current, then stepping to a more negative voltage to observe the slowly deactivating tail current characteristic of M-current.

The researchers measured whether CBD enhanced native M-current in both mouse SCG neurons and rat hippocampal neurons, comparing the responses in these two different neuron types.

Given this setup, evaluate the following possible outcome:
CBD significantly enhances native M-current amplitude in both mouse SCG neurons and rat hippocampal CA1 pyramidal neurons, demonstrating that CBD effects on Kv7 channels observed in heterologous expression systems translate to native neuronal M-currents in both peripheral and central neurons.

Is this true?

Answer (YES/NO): YES